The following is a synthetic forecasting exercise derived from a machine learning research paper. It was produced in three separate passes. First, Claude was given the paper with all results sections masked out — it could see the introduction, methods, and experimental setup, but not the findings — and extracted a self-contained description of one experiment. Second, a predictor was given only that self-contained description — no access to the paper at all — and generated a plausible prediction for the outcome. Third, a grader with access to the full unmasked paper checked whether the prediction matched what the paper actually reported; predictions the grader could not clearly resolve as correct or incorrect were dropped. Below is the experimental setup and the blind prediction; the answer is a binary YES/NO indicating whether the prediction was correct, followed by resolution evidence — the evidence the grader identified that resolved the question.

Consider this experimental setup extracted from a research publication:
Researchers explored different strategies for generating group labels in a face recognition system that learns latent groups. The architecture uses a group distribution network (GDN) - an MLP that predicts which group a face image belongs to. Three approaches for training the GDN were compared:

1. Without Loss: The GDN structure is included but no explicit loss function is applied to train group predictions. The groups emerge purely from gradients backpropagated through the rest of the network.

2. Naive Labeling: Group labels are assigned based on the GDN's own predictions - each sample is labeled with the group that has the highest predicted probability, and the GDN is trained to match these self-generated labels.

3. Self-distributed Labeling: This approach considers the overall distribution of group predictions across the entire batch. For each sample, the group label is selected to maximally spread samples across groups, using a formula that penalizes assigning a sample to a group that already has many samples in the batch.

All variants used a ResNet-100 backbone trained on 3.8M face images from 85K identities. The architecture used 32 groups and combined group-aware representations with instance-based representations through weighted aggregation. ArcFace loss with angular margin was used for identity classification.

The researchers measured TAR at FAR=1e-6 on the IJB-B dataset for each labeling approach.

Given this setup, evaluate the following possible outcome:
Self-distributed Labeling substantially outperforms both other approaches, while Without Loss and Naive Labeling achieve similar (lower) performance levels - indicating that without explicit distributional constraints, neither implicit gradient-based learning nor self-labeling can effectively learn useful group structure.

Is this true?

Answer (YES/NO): YES